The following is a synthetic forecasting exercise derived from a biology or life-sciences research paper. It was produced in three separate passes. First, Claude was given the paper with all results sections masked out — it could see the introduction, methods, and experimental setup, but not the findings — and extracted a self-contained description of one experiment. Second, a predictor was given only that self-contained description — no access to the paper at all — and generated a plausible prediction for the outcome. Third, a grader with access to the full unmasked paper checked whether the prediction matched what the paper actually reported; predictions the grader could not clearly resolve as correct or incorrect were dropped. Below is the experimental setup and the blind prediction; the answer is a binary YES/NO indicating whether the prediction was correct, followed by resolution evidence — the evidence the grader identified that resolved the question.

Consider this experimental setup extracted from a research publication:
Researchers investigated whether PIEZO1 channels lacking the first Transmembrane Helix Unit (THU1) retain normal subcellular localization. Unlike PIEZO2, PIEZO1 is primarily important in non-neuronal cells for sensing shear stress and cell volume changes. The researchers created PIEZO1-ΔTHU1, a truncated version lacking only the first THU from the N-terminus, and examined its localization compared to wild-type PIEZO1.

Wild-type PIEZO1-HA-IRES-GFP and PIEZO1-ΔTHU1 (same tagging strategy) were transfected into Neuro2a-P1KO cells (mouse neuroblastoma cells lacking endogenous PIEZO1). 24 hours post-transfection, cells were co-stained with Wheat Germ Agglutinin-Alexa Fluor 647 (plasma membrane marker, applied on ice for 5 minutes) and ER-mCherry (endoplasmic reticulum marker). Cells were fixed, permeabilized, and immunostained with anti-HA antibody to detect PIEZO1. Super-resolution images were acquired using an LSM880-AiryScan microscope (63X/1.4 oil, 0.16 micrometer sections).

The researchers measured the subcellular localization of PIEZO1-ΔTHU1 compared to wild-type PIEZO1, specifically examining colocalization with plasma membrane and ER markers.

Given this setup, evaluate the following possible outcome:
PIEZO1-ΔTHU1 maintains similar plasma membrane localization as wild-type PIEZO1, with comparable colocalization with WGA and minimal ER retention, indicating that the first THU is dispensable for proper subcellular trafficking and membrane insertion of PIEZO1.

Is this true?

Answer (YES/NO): NO